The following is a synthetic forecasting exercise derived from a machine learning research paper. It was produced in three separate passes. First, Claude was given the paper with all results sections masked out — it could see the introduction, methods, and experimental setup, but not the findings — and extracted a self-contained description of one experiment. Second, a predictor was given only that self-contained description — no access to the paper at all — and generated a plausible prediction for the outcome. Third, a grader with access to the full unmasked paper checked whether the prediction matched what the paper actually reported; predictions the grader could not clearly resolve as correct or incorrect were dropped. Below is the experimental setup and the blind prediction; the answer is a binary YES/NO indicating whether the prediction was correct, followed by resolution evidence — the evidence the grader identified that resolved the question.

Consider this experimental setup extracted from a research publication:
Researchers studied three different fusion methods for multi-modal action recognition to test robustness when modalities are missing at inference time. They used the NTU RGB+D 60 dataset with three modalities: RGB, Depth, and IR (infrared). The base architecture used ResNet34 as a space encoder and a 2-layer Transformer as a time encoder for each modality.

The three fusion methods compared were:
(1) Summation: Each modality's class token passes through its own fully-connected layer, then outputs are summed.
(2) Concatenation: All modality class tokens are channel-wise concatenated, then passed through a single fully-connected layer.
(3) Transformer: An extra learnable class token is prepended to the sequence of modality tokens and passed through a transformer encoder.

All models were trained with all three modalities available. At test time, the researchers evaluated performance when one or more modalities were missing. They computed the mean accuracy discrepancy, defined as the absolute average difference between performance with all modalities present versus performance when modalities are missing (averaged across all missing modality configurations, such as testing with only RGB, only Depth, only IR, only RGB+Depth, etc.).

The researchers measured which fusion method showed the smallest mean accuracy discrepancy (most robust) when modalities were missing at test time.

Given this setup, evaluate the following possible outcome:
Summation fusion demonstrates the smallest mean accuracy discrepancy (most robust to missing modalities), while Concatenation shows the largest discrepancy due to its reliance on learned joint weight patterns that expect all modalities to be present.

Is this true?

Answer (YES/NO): NO